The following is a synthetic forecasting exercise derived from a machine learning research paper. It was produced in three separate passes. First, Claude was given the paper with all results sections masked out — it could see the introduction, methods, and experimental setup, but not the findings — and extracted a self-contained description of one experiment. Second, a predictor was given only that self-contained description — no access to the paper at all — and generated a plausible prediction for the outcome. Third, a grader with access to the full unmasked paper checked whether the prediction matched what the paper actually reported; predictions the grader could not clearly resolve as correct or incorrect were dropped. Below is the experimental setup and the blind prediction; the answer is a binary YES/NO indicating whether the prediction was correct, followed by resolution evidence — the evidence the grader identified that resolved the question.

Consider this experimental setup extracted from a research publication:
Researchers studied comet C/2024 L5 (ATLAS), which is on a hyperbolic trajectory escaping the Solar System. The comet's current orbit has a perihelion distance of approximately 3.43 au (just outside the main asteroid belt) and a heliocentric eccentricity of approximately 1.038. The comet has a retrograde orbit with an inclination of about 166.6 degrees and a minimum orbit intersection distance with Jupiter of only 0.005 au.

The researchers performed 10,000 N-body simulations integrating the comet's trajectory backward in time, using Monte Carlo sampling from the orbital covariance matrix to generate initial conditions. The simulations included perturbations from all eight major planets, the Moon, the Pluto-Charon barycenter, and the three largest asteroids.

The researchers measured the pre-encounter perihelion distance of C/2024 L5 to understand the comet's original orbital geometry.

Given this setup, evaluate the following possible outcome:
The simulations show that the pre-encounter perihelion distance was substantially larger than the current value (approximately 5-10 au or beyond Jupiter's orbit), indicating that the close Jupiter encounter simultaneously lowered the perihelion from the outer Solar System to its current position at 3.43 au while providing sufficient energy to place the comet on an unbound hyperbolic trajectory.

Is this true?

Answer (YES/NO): NO